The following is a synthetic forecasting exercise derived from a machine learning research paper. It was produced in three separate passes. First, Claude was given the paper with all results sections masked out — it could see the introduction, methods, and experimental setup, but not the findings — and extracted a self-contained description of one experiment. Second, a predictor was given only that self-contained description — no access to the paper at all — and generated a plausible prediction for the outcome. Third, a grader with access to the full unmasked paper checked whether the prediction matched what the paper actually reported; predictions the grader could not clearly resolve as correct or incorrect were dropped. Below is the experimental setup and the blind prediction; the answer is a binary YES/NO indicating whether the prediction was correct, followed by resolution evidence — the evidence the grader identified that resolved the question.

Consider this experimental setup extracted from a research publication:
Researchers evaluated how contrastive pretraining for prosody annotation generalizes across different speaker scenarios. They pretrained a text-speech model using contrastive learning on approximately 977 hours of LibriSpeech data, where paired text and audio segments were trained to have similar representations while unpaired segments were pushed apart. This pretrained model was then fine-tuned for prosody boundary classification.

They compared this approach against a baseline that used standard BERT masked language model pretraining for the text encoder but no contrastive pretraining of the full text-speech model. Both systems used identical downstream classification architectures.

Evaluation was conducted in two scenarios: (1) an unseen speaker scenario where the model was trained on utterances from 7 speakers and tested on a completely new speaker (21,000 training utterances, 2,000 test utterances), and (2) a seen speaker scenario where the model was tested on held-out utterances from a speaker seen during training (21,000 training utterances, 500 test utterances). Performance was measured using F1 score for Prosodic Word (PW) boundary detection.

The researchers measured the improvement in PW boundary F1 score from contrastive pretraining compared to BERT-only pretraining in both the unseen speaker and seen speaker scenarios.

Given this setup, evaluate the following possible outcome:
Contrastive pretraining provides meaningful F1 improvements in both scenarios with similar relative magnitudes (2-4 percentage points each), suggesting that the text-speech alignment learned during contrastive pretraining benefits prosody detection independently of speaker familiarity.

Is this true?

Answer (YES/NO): NO